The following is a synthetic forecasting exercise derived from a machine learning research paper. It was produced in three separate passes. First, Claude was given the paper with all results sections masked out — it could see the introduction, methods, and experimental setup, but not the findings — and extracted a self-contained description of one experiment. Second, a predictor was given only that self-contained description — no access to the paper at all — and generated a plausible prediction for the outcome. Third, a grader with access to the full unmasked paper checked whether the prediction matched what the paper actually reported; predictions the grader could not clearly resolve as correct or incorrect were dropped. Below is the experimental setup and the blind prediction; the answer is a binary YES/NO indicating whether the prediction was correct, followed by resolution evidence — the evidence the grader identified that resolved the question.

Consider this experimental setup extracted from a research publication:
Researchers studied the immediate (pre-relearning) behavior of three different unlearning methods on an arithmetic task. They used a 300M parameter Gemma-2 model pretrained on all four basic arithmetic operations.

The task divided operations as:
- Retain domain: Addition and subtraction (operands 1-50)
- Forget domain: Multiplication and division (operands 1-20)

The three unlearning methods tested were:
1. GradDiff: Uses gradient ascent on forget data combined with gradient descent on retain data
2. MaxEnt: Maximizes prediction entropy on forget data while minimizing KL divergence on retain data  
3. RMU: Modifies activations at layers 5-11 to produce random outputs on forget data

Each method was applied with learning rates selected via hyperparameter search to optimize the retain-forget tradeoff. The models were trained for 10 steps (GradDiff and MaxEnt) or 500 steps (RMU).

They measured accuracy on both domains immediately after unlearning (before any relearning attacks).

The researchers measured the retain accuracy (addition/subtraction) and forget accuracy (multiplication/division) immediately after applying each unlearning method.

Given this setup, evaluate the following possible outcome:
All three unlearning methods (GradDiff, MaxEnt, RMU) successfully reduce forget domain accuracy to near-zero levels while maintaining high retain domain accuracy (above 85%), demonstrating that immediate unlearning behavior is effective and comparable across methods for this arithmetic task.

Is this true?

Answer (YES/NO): NO